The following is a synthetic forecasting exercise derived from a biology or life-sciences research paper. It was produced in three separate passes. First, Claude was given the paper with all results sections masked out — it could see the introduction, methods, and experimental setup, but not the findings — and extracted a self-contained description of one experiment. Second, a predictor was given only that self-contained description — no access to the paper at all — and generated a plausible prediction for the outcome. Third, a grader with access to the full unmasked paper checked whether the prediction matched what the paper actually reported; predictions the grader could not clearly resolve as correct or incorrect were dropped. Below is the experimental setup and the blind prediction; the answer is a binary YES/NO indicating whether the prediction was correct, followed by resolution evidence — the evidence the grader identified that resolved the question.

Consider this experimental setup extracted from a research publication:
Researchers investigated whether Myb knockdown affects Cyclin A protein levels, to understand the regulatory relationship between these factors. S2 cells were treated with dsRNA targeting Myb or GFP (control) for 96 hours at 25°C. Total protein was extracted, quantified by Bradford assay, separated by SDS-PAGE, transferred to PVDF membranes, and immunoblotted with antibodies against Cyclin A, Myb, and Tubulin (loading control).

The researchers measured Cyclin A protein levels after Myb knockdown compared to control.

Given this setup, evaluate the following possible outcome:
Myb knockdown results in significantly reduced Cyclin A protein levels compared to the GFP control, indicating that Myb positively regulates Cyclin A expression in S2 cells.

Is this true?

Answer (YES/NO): NO